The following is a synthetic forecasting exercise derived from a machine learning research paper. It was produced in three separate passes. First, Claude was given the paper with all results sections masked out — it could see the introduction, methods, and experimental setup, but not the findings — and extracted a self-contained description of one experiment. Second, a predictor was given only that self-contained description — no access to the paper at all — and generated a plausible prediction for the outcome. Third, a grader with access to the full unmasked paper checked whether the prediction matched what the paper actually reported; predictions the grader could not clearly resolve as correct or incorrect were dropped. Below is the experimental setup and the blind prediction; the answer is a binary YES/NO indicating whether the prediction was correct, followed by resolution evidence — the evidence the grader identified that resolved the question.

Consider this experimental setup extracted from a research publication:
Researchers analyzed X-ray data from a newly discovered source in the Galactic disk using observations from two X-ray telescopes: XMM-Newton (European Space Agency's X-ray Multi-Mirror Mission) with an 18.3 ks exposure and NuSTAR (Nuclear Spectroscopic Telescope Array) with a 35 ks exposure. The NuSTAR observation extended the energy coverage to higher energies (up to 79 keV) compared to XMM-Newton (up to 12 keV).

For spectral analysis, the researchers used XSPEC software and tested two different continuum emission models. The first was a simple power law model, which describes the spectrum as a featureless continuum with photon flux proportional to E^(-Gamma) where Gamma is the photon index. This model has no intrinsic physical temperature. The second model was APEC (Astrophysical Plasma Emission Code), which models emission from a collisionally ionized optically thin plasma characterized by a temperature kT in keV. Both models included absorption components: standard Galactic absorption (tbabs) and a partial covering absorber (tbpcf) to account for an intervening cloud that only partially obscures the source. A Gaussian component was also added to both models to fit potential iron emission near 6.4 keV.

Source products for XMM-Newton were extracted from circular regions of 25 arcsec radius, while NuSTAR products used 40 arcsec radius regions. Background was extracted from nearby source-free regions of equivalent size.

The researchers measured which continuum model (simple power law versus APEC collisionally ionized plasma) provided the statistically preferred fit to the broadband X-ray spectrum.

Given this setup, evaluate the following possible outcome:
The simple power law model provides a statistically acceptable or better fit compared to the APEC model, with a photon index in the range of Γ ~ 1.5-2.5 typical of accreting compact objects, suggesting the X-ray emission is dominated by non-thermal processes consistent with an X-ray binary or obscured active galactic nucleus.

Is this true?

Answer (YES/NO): NO